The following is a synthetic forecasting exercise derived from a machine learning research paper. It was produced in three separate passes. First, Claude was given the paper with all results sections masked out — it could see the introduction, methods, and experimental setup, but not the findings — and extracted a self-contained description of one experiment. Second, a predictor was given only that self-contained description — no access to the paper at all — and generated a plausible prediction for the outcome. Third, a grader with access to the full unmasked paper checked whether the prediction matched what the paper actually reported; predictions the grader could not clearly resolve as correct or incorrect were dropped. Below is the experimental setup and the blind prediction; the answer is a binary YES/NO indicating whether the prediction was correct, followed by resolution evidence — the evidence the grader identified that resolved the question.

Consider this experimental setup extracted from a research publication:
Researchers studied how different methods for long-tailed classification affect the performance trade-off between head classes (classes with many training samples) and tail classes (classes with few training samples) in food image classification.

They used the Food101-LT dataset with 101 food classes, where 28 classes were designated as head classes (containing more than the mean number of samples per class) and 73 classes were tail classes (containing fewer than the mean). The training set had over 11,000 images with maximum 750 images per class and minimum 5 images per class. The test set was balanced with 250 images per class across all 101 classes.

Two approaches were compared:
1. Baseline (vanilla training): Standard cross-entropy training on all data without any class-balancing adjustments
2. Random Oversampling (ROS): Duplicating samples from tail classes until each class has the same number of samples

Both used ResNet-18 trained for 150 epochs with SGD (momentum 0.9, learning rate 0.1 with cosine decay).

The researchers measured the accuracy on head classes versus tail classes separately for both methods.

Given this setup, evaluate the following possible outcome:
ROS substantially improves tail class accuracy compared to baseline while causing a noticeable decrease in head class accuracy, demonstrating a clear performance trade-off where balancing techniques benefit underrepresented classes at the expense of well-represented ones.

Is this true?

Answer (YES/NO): NO